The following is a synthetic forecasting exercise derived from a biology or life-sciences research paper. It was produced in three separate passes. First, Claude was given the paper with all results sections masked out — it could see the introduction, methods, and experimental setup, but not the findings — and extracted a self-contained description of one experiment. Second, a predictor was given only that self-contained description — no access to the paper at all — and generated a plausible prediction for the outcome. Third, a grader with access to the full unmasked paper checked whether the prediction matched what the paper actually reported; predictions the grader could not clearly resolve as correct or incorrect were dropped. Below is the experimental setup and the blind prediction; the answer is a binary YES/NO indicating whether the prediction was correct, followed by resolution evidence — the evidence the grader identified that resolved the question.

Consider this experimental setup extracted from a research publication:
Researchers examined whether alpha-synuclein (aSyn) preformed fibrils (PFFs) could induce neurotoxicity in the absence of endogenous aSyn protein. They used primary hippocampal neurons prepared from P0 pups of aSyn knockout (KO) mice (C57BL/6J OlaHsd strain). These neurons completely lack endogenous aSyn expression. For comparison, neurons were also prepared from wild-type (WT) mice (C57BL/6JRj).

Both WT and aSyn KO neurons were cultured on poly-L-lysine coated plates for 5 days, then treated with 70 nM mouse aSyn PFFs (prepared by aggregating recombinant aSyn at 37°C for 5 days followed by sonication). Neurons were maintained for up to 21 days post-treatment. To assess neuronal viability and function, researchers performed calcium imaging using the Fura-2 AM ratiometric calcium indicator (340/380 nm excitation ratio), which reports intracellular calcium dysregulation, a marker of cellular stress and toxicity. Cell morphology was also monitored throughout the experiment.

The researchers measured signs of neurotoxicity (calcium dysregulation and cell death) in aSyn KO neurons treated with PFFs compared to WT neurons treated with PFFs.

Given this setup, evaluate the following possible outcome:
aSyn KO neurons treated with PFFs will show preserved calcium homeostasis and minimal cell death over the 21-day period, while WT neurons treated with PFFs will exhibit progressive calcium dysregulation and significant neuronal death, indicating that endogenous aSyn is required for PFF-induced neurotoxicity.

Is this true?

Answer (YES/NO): YES